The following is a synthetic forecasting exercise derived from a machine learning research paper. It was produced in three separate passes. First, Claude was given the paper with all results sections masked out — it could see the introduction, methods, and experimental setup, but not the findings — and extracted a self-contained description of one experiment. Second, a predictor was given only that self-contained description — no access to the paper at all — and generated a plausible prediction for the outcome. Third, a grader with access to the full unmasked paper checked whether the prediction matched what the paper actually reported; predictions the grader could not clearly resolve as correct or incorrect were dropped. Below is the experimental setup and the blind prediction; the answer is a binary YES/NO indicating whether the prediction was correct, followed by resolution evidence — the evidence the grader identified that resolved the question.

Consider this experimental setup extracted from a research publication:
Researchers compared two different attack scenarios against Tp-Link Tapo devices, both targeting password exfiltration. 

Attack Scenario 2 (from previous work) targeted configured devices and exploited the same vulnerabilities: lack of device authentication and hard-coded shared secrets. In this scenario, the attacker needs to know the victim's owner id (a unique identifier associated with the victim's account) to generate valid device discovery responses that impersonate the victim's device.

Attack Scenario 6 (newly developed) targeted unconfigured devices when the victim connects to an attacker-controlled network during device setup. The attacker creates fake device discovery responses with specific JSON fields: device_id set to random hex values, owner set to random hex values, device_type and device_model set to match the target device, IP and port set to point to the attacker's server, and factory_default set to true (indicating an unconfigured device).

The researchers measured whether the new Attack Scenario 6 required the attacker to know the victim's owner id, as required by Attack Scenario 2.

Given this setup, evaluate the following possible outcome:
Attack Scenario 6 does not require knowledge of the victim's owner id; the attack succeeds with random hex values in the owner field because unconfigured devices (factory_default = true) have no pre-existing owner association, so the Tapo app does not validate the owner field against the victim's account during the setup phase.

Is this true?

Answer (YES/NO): YES